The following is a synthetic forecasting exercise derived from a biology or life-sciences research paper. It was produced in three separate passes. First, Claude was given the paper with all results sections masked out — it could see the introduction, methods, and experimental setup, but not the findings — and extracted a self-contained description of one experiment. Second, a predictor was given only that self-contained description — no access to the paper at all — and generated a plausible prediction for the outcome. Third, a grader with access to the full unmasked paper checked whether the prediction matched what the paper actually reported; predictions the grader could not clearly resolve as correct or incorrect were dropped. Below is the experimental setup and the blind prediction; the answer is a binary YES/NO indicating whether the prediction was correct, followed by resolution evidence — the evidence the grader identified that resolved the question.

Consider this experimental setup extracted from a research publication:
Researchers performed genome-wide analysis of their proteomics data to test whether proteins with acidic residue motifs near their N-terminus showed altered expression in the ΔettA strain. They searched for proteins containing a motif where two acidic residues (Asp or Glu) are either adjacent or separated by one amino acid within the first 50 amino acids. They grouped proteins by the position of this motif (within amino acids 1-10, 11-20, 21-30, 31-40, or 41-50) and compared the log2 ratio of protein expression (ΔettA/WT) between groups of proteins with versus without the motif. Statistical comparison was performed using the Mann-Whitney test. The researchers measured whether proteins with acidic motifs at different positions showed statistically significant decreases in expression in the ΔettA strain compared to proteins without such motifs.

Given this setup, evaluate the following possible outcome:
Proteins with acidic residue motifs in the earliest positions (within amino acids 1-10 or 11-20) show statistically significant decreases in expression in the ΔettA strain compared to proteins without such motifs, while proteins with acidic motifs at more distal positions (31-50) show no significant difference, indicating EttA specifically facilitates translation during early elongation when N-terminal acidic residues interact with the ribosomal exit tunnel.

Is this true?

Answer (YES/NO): YES